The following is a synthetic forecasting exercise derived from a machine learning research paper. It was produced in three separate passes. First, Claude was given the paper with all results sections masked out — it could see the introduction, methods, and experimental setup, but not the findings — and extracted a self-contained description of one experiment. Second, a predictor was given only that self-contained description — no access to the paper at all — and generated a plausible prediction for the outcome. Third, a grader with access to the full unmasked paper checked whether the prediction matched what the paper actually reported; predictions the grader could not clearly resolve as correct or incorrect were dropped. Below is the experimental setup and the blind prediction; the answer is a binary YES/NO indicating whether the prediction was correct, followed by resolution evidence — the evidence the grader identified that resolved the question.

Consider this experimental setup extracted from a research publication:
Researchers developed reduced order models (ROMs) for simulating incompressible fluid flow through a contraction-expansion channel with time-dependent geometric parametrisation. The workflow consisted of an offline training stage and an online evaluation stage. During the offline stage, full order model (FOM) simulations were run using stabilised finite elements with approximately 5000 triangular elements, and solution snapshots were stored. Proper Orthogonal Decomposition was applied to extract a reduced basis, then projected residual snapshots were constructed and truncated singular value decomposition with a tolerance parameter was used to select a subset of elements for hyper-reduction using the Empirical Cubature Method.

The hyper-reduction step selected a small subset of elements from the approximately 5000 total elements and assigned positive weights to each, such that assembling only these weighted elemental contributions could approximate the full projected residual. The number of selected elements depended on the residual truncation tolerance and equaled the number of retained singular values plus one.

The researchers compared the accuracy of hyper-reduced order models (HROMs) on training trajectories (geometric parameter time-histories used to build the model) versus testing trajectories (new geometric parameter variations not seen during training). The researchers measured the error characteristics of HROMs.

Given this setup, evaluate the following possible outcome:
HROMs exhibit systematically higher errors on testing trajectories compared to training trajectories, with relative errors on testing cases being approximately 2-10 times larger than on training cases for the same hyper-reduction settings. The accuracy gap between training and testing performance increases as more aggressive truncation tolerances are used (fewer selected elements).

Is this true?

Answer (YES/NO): NO